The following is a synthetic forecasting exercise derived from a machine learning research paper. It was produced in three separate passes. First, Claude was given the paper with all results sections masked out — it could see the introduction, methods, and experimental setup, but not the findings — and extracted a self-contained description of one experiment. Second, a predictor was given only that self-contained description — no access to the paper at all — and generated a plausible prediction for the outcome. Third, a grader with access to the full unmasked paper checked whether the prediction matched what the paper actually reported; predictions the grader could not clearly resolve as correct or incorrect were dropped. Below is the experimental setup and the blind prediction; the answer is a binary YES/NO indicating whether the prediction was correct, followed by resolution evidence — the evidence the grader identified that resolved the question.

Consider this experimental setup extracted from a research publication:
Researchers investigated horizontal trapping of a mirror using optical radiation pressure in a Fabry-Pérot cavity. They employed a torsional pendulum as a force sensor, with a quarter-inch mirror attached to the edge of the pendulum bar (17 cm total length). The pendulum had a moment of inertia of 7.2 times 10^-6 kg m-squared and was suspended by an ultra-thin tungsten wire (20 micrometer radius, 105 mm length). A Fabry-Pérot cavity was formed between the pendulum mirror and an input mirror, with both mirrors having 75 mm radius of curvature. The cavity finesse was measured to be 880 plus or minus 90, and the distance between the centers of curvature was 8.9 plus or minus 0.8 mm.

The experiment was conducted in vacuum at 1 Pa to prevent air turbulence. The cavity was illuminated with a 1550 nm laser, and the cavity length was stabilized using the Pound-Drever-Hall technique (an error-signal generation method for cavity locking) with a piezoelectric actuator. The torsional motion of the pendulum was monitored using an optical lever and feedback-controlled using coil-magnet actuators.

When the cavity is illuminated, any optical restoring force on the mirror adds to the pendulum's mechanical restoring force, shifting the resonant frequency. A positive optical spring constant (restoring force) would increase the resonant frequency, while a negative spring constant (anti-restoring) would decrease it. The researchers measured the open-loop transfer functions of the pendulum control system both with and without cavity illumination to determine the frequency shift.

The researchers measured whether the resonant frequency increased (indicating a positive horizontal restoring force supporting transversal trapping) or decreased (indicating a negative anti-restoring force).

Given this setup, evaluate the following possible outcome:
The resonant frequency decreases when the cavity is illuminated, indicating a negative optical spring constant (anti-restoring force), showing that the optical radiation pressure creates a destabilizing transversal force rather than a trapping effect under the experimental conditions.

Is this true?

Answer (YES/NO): NO